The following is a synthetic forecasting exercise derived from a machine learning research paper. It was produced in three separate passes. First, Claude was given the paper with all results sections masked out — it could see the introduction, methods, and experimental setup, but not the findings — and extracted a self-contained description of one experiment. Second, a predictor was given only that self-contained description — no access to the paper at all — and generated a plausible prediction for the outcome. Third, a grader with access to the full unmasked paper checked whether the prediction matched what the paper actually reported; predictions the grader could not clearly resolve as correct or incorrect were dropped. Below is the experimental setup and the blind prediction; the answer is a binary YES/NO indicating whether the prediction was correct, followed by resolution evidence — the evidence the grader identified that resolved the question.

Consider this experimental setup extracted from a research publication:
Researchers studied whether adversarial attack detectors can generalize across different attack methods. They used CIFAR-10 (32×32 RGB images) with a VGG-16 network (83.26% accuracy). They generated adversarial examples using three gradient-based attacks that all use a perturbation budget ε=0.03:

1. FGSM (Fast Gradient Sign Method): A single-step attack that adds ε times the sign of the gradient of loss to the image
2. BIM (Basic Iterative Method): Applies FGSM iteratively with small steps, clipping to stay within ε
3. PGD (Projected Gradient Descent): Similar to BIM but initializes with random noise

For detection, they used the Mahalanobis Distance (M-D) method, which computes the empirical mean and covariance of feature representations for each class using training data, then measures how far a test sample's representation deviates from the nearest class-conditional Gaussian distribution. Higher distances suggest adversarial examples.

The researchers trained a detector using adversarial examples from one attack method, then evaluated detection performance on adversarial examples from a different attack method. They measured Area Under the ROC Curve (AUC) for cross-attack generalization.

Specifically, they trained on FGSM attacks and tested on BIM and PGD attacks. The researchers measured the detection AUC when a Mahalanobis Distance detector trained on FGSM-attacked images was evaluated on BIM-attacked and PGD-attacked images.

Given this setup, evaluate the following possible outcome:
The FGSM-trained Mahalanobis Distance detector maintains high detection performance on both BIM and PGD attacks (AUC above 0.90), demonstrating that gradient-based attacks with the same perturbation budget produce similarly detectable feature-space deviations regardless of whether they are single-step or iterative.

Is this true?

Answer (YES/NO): YES